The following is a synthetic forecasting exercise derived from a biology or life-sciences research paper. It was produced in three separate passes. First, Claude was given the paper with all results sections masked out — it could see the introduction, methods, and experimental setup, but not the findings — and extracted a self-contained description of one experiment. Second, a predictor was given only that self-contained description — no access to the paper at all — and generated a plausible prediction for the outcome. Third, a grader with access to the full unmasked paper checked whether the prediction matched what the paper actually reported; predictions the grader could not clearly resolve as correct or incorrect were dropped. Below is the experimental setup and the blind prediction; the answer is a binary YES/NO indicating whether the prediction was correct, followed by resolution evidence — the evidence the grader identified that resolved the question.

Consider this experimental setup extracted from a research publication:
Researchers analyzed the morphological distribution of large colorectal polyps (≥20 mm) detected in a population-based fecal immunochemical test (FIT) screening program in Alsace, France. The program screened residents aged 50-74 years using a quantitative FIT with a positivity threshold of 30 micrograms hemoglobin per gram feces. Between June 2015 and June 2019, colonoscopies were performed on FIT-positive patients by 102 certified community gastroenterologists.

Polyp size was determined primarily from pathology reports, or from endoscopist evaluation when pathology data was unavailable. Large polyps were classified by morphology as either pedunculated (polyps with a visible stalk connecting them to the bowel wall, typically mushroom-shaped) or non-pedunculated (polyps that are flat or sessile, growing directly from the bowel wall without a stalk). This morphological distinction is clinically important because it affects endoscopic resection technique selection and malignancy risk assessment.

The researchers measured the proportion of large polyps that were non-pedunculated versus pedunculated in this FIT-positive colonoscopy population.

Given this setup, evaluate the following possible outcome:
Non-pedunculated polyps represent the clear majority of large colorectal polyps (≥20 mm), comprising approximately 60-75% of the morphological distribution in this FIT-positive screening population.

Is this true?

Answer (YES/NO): NO